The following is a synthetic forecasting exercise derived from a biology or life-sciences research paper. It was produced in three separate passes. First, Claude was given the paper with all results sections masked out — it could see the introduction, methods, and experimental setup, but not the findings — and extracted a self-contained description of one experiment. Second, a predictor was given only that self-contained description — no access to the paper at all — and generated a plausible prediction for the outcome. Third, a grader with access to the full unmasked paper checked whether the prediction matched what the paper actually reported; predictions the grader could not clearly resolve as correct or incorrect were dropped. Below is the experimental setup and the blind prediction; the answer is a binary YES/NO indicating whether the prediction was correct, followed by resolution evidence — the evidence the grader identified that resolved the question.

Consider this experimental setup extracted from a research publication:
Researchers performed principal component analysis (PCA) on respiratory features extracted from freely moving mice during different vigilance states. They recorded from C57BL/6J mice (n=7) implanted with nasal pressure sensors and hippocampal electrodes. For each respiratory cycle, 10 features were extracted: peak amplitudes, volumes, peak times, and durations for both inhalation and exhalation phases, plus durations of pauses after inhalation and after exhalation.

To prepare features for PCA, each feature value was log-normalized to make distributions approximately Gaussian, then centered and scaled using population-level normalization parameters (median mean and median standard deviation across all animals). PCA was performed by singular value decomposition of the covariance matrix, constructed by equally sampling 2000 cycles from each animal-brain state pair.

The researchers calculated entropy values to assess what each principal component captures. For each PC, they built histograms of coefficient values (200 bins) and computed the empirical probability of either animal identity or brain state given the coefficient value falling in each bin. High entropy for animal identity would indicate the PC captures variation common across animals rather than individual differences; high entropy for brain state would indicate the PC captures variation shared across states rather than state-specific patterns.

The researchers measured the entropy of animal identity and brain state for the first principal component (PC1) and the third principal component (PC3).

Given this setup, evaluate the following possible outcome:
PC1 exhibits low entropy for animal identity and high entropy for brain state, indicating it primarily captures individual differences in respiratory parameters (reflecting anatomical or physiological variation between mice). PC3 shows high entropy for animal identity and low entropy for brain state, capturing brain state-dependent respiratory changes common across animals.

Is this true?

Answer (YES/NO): NO